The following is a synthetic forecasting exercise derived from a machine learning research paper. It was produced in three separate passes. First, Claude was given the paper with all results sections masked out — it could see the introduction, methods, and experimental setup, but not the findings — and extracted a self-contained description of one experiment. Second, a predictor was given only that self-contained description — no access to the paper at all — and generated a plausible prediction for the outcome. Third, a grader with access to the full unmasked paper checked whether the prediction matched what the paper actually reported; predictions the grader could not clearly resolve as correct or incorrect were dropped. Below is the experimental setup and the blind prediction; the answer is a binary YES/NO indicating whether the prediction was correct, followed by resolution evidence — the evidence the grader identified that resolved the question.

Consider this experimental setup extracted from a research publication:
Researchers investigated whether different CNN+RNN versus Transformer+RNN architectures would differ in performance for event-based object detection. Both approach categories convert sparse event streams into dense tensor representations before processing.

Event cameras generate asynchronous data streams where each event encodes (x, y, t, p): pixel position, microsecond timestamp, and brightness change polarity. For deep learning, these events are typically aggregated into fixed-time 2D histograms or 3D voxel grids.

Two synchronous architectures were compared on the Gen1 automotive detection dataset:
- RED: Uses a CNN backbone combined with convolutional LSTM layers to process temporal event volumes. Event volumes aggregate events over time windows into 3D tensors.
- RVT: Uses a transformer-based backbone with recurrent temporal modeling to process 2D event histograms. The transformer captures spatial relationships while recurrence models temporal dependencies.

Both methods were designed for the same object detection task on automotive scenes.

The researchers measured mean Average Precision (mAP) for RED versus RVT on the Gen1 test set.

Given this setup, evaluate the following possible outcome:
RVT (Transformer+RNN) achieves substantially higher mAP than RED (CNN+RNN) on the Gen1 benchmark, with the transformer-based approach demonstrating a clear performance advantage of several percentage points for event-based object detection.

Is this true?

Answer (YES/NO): YES